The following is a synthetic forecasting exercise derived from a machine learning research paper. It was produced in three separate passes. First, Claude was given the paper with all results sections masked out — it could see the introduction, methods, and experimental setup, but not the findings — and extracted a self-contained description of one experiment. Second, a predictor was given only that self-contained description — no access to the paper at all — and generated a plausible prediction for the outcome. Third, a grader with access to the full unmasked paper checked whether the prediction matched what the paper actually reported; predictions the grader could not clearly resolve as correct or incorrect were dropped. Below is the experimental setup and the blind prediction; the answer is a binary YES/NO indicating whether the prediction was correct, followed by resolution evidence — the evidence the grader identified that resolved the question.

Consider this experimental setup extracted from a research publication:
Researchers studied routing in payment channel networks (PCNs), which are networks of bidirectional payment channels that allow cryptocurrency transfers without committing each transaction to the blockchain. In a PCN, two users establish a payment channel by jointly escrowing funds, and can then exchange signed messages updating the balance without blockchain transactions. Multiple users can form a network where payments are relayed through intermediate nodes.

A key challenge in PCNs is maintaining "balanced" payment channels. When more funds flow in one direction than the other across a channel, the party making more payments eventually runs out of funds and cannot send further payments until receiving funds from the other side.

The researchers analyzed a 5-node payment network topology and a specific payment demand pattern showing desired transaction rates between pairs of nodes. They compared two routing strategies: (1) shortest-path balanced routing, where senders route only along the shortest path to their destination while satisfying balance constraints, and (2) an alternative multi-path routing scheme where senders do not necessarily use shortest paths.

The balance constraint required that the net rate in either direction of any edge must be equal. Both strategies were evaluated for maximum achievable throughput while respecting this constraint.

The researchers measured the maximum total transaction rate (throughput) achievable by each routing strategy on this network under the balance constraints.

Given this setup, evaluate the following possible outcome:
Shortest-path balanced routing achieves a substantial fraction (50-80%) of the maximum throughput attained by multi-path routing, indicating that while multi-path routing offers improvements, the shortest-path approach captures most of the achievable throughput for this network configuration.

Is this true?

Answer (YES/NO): YES